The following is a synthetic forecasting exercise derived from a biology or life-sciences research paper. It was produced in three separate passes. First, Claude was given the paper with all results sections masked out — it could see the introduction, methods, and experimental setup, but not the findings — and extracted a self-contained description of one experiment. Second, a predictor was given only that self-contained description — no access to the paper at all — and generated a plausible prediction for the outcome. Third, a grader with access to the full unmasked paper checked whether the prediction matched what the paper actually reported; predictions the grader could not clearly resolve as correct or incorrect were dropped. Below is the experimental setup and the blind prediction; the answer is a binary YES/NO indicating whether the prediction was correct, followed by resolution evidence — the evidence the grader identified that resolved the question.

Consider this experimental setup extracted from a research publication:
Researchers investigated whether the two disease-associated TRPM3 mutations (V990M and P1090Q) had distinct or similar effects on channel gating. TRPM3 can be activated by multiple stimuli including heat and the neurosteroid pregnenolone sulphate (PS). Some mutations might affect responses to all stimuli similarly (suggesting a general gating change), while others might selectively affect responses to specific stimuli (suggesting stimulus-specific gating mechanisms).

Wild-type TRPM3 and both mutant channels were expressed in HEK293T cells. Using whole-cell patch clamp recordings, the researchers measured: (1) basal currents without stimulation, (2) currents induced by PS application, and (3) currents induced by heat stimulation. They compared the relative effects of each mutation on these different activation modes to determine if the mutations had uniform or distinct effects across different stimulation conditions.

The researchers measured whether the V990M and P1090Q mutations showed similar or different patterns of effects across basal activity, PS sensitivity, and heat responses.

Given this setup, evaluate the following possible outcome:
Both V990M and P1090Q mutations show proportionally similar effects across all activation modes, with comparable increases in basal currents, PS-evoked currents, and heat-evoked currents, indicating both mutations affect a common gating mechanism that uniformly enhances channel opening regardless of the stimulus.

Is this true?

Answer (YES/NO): NO